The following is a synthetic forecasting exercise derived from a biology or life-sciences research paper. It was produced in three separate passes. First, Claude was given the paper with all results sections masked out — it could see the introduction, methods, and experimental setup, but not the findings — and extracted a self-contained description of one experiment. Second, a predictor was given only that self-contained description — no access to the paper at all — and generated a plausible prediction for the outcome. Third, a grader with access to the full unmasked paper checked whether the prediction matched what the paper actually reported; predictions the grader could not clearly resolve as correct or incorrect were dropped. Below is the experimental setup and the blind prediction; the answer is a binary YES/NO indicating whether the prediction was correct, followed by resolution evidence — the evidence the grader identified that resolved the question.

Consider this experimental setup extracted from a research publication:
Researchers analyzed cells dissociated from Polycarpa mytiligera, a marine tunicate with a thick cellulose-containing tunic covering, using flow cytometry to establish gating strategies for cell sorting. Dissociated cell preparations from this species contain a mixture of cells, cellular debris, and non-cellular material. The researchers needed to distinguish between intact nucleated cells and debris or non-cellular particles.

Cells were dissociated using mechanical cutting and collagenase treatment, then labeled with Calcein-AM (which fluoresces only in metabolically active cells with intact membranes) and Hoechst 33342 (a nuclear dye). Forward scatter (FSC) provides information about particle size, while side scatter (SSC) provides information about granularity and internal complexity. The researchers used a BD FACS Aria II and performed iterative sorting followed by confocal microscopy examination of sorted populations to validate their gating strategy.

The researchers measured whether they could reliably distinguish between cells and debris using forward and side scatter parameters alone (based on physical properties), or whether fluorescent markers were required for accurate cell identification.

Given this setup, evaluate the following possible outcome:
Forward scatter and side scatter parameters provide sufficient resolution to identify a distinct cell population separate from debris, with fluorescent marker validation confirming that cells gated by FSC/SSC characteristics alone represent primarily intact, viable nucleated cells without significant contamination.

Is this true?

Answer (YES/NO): NO